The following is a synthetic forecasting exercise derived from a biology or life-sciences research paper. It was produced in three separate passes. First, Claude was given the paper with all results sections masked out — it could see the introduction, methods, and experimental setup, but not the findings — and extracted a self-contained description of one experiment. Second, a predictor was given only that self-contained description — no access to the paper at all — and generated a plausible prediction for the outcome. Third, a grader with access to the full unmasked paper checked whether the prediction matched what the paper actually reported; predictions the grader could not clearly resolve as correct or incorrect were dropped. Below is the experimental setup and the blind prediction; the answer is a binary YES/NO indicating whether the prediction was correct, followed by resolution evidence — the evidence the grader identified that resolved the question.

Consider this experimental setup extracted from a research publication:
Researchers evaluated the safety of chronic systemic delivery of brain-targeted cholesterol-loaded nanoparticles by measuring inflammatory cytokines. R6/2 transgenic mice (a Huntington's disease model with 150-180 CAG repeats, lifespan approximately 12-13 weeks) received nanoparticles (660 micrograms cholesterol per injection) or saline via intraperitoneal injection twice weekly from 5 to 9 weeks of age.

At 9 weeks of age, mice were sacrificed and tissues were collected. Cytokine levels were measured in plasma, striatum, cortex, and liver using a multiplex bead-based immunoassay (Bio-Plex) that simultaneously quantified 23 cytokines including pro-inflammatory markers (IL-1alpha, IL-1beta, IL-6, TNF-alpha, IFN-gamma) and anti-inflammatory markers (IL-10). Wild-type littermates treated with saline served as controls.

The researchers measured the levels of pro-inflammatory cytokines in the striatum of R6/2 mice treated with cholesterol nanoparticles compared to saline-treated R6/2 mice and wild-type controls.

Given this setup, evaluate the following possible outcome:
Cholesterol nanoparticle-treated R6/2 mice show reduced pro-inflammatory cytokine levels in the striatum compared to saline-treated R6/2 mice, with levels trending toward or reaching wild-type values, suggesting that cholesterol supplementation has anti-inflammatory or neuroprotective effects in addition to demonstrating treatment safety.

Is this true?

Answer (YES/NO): NO